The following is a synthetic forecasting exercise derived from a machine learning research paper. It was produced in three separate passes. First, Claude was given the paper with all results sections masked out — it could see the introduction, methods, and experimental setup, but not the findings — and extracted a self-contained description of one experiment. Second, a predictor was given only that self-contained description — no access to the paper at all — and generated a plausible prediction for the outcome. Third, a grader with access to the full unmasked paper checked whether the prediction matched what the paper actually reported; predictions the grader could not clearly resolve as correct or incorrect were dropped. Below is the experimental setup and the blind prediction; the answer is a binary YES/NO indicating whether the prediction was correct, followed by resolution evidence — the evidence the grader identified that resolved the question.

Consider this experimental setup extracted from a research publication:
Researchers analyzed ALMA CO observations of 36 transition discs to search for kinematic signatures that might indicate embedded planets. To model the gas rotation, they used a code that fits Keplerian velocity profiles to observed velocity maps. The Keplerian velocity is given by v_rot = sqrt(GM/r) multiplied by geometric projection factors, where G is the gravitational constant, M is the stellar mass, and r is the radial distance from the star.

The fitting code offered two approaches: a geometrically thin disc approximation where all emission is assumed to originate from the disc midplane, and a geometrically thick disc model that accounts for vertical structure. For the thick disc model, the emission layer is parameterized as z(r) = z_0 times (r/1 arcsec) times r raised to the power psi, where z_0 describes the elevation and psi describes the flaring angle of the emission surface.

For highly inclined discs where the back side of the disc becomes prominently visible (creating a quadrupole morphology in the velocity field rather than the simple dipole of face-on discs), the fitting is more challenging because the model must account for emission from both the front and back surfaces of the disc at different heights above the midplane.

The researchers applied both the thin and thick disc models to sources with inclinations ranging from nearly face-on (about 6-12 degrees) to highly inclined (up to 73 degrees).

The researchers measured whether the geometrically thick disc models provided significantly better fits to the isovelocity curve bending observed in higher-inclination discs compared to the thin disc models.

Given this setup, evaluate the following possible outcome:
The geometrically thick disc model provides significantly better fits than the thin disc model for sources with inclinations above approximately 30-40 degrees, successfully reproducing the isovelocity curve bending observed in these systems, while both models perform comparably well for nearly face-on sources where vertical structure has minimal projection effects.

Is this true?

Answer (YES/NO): NO